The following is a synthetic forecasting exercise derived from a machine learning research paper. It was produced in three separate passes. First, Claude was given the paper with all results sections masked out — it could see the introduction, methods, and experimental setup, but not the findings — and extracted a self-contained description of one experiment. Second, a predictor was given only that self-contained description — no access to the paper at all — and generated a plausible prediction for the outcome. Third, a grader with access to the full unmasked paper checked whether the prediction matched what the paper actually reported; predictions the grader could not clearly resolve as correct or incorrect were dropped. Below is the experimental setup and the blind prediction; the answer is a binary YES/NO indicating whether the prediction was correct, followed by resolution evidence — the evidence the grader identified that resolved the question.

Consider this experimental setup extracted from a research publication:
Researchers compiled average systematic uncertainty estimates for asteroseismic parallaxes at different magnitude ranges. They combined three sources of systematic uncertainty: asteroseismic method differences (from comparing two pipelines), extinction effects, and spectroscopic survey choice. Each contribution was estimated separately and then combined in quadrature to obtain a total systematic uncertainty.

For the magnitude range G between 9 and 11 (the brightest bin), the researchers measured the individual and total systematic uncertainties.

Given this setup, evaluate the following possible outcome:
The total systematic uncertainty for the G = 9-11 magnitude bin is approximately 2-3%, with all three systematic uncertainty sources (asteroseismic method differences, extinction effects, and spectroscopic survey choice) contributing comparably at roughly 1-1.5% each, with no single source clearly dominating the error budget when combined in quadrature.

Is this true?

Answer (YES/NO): NO